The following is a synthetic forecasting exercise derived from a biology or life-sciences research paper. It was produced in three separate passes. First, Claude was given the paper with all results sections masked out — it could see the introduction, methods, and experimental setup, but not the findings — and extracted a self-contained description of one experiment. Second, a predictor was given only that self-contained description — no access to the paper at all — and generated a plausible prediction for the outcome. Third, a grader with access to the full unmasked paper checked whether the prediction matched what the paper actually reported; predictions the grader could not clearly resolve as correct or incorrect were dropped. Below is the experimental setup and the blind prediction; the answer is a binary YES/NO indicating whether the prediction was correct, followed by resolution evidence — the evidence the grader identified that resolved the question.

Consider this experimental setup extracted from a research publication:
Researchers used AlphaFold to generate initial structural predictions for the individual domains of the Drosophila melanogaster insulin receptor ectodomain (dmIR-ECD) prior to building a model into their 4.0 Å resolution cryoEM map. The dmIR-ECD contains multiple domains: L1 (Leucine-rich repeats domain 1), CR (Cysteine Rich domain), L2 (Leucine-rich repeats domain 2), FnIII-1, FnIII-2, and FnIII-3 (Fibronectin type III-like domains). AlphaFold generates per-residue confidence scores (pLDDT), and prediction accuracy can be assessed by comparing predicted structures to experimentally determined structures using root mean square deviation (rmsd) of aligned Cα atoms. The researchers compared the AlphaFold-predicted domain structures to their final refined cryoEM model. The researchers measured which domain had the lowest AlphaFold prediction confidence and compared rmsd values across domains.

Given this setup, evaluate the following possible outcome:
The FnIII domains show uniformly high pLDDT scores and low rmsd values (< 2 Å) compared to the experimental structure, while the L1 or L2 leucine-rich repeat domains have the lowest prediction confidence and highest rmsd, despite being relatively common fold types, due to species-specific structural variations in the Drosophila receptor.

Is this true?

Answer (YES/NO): NO